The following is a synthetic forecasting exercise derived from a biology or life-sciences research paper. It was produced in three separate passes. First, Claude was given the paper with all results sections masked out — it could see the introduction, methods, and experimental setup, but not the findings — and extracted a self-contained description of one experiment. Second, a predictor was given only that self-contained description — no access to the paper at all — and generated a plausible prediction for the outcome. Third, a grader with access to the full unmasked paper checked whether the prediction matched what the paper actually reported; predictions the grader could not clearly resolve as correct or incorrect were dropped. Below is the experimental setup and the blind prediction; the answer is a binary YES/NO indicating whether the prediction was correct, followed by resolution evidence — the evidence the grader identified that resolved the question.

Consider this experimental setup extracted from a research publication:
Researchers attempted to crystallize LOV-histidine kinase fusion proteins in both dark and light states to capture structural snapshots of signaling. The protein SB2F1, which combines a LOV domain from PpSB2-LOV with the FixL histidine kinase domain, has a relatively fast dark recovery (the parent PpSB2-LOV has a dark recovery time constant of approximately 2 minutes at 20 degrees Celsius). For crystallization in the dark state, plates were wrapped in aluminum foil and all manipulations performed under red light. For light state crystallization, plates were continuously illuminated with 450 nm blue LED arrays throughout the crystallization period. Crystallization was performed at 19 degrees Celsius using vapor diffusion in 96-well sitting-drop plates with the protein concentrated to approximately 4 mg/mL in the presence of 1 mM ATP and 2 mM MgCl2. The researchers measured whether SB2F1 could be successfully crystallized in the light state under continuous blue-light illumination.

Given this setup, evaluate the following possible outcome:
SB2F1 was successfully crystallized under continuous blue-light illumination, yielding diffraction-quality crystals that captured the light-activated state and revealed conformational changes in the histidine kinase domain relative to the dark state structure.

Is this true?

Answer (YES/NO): NO